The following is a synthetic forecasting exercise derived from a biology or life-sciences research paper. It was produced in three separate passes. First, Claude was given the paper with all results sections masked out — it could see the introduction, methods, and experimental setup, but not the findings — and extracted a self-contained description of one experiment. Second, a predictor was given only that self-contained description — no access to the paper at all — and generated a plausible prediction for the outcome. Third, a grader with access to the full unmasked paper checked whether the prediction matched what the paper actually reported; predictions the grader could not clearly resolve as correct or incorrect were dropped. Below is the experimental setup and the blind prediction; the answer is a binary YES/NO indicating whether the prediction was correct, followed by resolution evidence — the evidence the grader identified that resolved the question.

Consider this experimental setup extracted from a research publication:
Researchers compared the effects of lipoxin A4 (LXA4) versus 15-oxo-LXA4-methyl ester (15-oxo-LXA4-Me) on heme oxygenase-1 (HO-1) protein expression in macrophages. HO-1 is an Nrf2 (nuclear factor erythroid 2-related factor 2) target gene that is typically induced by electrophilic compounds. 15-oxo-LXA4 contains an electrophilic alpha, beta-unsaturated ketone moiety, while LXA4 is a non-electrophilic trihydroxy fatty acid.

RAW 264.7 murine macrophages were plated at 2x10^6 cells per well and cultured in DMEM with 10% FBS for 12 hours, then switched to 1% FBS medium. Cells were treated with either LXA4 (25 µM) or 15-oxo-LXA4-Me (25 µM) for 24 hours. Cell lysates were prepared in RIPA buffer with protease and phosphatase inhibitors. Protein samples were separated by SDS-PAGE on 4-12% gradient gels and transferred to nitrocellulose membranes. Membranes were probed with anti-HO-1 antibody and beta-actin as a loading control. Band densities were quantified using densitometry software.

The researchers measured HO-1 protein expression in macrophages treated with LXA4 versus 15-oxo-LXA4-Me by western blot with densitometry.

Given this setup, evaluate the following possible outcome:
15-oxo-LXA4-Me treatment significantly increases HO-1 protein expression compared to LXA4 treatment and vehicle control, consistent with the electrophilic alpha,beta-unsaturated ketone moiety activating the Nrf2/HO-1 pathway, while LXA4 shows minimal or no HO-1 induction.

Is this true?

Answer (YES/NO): YES